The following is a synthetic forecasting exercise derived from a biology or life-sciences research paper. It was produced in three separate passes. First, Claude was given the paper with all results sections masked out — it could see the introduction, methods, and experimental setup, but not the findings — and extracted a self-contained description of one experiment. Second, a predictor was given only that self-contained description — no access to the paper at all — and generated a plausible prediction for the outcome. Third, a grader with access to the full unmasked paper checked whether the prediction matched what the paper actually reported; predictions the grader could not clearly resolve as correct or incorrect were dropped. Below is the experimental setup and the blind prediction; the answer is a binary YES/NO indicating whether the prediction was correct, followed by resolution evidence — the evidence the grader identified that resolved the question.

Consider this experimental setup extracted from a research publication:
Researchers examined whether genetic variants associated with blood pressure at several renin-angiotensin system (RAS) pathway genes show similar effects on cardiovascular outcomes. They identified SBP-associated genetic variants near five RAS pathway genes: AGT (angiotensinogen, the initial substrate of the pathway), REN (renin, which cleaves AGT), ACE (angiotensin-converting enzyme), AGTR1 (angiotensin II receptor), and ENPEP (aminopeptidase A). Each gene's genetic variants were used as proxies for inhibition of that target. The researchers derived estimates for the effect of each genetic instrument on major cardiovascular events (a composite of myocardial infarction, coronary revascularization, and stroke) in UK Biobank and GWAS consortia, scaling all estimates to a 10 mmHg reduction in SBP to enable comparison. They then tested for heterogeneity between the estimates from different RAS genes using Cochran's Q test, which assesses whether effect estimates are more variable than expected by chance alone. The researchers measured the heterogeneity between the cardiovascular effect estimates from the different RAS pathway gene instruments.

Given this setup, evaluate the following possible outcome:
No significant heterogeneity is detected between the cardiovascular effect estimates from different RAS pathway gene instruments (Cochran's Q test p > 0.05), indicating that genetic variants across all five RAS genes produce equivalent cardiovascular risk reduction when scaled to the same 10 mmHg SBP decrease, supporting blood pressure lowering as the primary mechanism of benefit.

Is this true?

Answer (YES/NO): YES